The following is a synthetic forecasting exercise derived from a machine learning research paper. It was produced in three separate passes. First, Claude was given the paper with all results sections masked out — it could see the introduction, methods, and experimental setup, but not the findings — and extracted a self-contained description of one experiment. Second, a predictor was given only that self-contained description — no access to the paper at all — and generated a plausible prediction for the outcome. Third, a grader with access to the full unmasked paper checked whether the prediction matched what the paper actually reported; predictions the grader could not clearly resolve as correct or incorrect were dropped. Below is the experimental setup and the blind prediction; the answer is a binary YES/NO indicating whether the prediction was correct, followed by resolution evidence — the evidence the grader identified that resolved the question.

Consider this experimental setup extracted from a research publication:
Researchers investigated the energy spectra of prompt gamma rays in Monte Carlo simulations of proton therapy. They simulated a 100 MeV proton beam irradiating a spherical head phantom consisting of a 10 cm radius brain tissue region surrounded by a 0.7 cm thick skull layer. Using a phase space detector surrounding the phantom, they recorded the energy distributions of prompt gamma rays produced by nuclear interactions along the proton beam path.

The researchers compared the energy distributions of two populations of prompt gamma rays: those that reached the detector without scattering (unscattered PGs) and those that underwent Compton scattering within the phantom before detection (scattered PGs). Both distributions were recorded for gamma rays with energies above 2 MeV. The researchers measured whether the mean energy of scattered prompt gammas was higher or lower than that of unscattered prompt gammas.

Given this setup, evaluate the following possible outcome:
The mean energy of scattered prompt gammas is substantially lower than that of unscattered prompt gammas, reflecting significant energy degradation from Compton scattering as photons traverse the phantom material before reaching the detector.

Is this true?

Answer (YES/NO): YES